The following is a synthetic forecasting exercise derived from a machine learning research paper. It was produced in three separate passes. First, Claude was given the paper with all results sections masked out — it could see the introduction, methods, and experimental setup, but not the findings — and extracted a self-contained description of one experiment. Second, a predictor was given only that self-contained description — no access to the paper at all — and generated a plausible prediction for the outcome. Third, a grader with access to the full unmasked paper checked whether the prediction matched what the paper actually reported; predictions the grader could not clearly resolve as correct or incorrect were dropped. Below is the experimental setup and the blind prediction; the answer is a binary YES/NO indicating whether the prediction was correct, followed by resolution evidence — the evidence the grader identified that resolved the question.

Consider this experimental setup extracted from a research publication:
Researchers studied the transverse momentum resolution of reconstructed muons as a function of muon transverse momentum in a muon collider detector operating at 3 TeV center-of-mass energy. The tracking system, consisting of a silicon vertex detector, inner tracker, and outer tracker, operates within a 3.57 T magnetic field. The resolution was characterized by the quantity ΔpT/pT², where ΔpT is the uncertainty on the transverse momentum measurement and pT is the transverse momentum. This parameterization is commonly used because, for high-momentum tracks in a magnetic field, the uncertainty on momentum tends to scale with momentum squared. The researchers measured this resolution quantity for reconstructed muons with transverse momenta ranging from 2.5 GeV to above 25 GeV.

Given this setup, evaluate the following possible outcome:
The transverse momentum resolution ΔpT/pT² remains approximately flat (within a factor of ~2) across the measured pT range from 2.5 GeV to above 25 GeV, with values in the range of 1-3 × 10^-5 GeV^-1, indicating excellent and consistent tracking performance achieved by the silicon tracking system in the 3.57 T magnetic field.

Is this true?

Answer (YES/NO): NO